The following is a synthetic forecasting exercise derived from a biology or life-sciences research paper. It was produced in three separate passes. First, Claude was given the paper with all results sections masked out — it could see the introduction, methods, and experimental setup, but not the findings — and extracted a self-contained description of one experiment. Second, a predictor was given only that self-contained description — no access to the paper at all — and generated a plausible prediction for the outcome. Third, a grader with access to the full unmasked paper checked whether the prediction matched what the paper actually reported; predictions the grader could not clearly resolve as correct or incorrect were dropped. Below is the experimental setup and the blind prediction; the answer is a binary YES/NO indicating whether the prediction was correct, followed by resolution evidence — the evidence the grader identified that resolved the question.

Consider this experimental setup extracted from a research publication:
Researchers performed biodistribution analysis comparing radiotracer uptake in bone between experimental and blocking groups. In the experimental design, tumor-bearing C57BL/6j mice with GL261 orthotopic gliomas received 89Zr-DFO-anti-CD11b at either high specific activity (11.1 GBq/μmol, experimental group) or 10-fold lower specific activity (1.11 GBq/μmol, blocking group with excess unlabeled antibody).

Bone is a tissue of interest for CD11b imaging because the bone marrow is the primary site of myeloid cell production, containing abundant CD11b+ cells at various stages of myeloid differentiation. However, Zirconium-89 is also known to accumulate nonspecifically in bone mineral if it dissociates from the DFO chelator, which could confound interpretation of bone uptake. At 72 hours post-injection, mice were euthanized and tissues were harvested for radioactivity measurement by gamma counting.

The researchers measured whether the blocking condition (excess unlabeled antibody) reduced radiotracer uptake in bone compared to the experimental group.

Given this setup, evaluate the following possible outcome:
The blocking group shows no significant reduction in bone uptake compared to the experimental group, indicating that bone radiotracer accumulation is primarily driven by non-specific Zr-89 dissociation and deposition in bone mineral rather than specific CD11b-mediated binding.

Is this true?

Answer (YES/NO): NO